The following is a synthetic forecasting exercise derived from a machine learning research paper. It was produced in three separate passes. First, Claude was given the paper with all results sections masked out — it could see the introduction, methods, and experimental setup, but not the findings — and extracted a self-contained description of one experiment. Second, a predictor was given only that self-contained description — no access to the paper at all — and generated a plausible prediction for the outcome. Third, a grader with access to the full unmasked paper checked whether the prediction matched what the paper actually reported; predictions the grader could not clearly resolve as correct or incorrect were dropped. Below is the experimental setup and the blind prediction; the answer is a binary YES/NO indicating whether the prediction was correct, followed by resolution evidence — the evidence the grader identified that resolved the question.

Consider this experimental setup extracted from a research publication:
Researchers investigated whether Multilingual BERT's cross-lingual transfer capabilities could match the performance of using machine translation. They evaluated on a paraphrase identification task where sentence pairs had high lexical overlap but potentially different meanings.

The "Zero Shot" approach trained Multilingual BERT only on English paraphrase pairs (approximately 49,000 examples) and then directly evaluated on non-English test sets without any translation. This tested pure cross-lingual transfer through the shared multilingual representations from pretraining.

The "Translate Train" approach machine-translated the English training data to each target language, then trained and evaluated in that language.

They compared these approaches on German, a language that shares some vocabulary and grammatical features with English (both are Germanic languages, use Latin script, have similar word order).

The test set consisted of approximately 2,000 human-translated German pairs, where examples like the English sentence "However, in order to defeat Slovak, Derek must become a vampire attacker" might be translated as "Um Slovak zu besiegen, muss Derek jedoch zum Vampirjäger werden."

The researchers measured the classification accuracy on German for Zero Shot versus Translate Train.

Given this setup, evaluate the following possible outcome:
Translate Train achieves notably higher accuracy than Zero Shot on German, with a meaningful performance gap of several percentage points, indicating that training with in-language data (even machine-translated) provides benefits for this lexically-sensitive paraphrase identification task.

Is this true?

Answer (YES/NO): YES